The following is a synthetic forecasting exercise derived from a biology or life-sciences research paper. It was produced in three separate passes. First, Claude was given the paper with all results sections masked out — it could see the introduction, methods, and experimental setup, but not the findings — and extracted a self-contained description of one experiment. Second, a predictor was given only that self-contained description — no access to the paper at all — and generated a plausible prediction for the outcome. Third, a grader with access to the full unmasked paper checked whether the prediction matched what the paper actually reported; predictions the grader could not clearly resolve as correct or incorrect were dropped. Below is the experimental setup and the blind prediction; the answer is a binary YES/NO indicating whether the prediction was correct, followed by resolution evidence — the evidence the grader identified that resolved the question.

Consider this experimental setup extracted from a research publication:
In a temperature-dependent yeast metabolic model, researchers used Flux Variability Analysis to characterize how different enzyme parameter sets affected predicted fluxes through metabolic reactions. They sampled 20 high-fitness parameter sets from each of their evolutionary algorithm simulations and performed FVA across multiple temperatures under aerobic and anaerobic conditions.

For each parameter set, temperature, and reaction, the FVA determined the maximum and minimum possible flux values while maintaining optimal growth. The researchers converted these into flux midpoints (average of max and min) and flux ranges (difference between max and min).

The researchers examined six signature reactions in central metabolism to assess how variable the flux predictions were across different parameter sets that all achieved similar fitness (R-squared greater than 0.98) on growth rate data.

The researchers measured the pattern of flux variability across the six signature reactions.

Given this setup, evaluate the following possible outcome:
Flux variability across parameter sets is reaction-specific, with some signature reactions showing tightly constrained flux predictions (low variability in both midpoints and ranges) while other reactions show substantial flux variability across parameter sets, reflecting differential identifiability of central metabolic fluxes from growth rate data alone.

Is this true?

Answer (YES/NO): YES